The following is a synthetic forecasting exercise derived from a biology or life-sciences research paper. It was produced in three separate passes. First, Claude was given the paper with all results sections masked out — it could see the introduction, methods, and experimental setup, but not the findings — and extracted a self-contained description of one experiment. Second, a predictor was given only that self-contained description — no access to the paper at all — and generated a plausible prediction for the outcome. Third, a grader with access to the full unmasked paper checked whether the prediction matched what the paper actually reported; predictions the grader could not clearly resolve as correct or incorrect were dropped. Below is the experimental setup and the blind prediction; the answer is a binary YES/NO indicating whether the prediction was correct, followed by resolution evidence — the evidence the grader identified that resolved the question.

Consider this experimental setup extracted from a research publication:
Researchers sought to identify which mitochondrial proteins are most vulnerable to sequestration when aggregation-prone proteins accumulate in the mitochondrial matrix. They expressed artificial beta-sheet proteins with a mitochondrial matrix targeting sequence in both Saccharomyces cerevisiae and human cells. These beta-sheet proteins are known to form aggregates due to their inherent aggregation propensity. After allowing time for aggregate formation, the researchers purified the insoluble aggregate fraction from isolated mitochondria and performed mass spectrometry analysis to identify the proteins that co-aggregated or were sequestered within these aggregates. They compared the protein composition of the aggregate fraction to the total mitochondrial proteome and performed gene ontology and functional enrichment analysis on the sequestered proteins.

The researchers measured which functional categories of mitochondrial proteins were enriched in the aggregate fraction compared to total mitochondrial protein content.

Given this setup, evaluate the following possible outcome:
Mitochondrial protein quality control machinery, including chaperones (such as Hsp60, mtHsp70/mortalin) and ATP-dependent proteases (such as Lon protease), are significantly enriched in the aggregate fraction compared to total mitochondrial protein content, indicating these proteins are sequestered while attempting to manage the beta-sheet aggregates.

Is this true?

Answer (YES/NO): NO